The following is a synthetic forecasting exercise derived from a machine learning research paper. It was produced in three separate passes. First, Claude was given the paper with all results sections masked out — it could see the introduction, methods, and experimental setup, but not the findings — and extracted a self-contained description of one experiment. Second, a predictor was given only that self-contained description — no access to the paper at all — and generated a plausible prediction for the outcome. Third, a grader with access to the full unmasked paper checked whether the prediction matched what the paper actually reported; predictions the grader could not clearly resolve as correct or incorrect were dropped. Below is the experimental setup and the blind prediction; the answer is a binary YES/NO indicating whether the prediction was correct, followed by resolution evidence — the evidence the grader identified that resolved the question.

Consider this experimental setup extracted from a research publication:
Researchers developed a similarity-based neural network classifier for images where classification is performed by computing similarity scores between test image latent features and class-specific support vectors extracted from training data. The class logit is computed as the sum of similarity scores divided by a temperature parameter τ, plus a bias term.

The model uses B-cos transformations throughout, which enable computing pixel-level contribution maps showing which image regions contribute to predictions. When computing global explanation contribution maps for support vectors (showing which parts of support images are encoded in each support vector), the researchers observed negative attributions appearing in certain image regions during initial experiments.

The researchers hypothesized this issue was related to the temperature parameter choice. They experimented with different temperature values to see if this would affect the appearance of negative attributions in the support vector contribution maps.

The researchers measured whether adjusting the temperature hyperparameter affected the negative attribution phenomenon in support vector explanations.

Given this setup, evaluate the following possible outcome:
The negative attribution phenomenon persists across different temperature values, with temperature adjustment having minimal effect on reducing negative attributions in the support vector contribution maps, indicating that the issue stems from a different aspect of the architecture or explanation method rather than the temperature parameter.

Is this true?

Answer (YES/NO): NO